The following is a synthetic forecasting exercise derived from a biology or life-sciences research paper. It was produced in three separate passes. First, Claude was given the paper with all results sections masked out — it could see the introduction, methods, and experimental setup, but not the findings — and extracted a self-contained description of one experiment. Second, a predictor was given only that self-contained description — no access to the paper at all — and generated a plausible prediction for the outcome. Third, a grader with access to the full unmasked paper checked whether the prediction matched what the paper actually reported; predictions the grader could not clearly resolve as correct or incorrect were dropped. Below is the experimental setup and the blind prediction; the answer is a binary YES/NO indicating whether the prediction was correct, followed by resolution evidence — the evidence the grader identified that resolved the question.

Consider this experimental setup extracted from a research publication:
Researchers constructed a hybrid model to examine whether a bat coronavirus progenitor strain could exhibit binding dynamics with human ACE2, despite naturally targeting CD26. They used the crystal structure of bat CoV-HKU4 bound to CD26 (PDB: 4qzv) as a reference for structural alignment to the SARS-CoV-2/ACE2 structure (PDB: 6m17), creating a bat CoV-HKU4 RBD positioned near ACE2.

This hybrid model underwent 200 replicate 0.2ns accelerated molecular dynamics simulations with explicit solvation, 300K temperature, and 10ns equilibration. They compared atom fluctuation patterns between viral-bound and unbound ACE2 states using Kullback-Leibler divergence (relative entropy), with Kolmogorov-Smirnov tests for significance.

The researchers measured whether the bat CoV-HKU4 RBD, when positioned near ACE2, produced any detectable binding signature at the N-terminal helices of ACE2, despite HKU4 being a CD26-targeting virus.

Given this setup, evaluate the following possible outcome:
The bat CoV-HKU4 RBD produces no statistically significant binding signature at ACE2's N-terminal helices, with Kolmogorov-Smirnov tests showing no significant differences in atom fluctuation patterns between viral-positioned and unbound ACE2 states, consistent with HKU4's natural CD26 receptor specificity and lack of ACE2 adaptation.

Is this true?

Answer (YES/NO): NO